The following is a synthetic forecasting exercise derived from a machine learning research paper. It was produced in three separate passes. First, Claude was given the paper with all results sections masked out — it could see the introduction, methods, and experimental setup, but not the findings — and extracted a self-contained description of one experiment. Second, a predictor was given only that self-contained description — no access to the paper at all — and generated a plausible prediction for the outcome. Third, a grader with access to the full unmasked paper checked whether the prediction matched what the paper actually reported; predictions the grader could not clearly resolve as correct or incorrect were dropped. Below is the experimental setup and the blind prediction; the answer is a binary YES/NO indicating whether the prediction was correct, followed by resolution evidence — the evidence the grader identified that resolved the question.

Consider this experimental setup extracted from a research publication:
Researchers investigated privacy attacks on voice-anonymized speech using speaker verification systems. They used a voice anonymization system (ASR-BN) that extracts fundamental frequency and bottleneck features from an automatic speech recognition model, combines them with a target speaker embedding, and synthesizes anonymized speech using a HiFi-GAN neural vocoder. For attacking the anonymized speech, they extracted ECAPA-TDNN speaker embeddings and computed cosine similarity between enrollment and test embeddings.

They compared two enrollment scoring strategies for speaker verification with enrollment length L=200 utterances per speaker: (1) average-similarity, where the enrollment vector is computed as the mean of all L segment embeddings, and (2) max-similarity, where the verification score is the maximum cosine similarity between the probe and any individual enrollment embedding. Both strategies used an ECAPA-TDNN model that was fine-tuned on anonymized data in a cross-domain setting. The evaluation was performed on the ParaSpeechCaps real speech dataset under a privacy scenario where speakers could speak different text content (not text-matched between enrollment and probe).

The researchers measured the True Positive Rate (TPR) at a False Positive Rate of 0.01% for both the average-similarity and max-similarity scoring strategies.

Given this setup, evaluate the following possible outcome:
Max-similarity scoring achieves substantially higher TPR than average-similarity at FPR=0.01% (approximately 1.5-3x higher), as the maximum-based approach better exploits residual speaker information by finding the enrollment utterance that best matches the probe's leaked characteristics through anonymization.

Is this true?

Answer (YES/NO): NO